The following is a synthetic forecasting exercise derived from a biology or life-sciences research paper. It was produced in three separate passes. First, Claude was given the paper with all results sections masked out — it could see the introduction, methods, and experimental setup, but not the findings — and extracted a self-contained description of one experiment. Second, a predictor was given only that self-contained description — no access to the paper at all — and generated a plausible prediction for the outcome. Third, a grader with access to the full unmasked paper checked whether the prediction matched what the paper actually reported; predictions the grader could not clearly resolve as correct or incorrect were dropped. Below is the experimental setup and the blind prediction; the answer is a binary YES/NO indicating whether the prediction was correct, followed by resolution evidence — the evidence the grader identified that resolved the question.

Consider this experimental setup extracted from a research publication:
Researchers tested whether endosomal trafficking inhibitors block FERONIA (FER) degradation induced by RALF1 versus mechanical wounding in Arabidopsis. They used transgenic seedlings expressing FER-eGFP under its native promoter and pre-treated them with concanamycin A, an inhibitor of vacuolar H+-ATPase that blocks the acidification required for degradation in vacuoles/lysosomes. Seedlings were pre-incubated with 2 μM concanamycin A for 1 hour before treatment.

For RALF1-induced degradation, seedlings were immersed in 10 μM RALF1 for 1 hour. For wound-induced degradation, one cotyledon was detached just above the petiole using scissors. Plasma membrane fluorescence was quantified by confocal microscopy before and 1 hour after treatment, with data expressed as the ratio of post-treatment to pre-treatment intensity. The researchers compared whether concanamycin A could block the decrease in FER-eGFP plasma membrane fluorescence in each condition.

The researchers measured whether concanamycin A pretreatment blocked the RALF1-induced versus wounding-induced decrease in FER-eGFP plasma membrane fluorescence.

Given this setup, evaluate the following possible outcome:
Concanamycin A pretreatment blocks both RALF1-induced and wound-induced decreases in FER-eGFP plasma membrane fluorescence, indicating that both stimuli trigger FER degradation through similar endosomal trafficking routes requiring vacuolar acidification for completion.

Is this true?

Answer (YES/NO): NO